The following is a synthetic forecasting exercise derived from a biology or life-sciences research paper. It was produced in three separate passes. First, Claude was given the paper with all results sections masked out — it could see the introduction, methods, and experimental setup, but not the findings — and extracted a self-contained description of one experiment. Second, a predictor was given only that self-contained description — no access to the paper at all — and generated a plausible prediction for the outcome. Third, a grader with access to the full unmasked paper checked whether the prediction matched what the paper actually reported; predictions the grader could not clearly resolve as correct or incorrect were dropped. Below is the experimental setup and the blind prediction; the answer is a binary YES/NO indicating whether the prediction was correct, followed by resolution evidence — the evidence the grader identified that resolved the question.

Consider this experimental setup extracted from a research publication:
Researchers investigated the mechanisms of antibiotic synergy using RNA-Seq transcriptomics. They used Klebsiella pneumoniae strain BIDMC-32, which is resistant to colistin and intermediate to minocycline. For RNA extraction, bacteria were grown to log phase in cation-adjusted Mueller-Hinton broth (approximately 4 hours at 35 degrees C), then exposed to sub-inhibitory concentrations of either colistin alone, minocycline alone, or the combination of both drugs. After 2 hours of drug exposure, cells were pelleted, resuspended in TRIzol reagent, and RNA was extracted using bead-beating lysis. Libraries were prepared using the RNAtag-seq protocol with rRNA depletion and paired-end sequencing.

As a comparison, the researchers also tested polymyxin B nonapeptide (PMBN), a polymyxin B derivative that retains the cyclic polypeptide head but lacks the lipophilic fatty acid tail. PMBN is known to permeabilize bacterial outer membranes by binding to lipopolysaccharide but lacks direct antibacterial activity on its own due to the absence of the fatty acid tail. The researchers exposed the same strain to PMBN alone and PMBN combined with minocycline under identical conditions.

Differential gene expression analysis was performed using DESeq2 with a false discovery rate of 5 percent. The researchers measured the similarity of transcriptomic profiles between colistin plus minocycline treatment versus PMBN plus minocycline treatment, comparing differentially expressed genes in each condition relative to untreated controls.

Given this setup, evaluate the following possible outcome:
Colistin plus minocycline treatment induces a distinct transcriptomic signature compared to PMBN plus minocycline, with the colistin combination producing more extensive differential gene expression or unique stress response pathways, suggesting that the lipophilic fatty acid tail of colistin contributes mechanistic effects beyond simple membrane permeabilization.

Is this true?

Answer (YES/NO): NO